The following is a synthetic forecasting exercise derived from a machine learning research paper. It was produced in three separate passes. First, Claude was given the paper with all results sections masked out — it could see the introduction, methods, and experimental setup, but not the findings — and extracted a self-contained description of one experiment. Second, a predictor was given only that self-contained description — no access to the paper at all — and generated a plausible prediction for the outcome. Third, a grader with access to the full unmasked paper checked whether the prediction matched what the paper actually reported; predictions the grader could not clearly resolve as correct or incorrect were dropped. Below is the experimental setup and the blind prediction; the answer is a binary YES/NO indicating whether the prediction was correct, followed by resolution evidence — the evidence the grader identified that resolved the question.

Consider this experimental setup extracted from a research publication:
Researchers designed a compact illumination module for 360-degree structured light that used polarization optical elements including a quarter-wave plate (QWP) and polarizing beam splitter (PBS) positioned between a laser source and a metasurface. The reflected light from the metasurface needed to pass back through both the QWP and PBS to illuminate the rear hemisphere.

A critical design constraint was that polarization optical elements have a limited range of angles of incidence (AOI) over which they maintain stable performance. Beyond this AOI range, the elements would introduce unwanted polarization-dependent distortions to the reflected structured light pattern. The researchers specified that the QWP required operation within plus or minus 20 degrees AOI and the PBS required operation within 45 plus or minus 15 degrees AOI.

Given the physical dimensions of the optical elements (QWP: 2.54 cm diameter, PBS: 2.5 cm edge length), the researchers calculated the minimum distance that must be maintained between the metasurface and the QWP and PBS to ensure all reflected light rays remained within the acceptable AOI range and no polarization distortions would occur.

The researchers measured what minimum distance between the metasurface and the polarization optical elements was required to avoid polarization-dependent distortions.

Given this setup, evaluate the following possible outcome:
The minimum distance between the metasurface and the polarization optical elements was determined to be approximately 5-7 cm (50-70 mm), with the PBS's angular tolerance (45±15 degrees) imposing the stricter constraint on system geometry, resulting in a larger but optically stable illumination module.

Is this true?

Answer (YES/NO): NO